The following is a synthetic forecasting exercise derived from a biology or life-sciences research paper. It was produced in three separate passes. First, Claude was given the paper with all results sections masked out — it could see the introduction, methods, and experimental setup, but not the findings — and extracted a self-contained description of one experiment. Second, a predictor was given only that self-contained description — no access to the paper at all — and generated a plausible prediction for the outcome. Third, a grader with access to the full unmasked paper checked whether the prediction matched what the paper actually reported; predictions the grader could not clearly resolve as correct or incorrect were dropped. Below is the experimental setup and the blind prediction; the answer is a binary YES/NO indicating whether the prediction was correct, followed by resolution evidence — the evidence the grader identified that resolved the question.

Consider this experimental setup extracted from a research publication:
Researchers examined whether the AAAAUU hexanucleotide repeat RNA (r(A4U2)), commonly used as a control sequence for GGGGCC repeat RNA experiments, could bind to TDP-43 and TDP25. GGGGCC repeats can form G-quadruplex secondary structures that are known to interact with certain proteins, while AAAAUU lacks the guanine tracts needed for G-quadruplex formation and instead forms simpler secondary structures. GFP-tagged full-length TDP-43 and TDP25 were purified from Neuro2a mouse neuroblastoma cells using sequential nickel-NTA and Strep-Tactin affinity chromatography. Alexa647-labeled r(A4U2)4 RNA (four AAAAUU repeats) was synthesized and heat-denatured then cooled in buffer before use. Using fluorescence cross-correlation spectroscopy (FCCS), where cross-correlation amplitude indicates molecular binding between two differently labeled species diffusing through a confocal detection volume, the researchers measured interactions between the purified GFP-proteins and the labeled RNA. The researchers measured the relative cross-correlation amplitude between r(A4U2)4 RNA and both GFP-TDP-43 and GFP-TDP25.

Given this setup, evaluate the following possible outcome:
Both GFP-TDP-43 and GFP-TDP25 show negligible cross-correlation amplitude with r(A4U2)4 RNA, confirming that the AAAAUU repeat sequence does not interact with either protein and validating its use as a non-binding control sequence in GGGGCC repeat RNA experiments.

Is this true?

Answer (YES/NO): NO